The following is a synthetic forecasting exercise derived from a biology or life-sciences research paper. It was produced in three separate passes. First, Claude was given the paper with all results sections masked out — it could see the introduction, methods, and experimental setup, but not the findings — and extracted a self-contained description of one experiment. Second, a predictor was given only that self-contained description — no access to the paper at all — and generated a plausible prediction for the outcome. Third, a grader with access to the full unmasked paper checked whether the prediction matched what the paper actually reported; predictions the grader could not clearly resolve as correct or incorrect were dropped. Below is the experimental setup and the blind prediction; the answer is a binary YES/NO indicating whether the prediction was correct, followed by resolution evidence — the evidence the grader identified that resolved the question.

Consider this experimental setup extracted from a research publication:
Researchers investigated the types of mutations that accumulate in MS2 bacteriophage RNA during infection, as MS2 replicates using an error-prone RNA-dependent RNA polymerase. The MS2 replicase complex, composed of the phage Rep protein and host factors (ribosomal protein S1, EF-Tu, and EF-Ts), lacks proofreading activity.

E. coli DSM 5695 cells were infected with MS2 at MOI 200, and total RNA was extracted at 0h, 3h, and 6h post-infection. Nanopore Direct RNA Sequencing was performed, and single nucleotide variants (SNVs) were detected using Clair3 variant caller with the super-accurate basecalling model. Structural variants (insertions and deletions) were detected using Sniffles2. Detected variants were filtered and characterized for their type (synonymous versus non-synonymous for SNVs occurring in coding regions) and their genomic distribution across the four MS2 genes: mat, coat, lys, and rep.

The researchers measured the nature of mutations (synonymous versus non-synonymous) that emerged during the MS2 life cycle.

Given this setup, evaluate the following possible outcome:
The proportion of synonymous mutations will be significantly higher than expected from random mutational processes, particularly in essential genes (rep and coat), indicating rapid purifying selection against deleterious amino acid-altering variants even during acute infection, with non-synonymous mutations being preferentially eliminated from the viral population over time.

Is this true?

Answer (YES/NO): NO